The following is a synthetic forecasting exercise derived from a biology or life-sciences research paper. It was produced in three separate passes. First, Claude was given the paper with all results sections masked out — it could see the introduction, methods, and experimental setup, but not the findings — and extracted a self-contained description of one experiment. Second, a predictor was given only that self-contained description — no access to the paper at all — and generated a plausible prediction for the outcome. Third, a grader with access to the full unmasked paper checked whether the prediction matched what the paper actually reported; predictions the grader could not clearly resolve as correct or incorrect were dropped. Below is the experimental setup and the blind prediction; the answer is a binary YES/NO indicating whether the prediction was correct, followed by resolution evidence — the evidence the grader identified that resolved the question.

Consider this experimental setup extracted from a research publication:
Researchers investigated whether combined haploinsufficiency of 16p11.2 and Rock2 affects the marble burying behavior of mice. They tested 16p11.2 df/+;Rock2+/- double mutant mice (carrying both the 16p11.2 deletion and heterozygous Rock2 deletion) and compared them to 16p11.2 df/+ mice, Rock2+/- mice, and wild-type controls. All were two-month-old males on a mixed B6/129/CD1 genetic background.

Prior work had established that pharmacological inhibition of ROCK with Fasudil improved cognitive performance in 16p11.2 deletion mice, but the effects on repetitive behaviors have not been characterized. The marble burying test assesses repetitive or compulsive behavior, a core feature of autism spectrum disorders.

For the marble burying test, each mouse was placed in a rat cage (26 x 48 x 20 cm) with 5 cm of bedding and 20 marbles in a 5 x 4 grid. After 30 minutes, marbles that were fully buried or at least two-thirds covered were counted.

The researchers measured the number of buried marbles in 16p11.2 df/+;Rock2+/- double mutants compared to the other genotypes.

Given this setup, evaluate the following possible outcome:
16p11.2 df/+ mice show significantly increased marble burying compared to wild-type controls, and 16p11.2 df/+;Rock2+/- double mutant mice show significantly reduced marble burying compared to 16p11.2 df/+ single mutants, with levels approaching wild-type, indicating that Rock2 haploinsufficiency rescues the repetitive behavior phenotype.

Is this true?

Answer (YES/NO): NO